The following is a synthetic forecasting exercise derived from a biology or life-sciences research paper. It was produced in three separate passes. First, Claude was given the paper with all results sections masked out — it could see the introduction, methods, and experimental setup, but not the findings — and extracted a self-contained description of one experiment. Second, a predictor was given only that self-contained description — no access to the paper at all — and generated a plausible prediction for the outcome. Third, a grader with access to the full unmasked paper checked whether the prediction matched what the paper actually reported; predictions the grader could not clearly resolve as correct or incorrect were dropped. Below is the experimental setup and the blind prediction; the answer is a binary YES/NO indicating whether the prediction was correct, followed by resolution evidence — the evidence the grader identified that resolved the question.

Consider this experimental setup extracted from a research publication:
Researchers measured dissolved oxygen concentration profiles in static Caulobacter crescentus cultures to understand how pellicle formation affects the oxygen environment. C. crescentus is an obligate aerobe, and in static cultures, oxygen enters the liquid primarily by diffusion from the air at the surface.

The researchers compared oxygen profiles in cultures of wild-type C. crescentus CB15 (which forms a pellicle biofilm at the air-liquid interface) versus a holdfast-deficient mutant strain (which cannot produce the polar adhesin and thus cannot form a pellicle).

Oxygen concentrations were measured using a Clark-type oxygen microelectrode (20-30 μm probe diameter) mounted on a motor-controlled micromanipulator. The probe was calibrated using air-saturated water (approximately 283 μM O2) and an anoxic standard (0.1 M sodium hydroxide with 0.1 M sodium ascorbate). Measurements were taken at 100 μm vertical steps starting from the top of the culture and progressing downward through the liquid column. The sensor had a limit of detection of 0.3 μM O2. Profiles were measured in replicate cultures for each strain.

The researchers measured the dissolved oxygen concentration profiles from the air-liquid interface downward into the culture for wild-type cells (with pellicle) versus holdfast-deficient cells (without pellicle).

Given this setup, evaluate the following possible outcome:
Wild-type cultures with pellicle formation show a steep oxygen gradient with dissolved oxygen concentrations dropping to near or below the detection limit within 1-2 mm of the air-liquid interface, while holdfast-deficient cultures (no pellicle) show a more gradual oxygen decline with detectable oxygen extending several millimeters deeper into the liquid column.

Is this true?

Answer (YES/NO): NO